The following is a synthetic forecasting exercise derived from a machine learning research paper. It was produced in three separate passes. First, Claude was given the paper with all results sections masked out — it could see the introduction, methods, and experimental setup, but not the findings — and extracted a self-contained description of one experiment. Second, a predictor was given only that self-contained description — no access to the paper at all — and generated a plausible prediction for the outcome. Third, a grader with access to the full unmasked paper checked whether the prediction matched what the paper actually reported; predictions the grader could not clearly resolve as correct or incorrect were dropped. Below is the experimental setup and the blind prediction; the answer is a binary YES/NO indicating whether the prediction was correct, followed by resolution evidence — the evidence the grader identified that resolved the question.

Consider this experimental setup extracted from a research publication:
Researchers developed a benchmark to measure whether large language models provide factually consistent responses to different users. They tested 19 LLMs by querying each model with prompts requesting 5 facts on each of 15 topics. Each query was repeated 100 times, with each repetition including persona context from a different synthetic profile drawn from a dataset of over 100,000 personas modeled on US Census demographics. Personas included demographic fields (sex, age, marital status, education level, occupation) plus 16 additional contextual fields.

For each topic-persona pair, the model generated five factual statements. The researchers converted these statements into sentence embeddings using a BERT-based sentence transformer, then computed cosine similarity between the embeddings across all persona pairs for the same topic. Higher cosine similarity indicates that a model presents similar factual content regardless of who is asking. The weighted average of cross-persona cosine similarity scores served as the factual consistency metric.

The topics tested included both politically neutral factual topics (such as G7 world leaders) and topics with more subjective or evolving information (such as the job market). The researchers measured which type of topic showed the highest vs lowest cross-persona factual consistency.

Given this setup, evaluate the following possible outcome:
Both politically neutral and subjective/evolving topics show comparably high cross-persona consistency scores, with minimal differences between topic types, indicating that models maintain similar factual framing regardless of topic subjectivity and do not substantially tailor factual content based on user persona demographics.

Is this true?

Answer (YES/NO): NO